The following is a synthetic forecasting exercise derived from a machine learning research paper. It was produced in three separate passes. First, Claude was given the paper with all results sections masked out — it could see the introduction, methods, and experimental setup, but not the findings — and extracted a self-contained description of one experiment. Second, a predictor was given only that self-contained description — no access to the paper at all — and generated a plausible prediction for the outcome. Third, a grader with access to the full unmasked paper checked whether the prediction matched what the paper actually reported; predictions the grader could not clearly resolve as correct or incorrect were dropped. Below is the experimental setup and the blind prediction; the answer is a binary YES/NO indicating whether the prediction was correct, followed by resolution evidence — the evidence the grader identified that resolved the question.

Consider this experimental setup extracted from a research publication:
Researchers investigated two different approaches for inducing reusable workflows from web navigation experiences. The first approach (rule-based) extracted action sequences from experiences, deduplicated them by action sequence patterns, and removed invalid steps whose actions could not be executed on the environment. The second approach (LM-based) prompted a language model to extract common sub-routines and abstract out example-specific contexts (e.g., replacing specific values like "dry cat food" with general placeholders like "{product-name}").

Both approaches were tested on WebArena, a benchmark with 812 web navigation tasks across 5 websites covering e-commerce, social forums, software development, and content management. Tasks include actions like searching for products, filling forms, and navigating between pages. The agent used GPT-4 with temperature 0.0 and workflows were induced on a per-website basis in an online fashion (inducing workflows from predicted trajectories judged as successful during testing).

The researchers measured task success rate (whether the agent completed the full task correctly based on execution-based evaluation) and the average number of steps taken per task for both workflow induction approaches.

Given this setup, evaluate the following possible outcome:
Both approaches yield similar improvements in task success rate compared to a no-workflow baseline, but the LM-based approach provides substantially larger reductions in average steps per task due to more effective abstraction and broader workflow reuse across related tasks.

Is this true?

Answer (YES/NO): NO